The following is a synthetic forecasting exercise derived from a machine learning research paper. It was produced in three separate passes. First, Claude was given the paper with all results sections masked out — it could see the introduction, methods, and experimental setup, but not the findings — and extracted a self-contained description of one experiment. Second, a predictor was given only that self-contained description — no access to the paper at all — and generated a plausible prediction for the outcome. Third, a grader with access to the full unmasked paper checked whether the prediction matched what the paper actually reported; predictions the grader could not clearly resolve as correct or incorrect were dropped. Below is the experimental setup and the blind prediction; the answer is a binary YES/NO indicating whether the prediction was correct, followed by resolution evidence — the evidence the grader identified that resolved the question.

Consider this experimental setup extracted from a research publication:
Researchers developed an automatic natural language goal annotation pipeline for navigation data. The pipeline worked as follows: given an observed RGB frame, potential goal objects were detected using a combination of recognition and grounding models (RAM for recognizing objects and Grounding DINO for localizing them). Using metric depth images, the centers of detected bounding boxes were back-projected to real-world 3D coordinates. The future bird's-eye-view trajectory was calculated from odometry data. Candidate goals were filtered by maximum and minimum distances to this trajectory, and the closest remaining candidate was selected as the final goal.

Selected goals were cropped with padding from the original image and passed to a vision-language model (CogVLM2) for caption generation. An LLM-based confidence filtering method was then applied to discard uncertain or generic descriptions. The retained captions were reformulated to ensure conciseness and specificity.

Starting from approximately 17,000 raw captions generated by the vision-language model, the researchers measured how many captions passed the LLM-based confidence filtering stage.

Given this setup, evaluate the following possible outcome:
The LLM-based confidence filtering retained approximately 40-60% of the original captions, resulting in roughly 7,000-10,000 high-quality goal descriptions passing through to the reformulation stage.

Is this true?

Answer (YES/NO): NO